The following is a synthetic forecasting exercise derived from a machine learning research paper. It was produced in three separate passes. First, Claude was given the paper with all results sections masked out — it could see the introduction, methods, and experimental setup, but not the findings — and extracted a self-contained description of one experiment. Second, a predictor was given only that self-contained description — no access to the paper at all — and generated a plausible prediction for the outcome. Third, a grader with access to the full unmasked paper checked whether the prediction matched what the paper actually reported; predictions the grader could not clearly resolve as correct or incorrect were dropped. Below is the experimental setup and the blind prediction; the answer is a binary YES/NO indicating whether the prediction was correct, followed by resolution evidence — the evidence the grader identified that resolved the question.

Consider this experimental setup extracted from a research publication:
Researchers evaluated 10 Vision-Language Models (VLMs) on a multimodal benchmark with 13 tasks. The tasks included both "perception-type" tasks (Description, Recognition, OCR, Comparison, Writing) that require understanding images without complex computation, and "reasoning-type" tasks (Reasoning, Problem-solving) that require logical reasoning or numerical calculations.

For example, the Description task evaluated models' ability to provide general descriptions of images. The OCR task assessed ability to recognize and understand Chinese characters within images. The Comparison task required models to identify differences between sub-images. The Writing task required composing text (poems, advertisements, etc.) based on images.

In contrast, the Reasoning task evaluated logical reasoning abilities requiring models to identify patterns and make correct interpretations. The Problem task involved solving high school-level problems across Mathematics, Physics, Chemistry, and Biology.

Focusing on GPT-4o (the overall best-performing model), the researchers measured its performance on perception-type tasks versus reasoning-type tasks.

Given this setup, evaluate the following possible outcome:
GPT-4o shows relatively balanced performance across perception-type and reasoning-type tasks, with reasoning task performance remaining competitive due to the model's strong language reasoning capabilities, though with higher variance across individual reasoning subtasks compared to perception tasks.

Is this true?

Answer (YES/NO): NO